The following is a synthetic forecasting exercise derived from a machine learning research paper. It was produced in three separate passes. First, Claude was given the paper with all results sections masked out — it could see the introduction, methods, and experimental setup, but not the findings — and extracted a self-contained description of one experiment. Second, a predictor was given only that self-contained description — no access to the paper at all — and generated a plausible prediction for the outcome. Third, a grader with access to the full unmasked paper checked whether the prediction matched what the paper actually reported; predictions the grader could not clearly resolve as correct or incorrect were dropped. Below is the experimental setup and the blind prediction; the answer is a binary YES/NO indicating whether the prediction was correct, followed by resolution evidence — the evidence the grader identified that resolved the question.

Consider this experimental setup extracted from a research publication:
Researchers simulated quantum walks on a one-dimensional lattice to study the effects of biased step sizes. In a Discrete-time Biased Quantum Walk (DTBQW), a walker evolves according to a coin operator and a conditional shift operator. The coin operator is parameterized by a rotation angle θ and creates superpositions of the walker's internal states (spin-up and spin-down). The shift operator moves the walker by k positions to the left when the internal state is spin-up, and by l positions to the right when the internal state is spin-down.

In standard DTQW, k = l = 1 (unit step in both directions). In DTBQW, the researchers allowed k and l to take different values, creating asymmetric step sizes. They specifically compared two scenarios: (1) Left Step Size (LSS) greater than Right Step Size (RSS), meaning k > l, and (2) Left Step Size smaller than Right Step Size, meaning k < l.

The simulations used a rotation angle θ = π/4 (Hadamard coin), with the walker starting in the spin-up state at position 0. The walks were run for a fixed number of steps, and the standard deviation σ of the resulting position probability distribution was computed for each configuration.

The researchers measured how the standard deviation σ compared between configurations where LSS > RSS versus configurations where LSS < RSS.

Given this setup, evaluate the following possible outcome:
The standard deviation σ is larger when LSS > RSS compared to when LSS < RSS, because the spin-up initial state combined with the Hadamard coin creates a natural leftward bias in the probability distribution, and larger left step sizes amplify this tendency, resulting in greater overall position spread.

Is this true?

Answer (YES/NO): YES